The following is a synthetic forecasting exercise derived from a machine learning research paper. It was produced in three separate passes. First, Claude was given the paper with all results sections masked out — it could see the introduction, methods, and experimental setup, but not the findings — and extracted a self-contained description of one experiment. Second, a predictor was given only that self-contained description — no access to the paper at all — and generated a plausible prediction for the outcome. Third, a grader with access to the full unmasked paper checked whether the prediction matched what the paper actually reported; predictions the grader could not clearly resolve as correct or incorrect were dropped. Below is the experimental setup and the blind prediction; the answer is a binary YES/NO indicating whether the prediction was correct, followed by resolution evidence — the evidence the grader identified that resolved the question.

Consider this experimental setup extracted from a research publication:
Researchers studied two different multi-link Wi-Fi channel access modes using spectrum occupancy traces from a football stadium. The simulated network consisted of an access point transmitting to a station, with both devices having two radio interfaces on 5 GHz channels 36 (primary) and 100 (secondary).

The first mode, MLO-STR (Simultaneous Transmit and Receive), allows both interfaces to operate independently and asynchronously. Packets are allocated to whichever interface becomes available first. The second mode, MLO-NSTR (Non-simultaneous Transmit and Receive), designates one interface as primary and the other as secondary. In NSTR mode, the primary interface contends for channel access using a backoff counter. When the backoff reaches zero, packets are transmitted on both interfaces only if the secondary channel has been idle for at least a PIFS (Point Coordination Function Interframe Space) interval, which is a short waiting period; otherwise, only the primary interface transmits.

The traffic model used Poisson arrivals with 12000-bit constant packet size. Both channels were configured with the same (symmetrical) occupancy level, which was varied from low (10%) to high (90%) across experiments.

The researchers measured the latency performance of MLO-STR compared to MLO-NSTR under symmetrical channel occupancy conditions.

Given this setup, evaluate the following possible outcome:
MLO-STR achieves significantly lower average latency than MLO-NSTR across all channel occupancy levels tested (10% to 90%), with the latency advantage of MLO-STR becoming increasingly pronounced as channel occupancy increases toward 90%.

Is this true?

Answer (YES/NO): NO